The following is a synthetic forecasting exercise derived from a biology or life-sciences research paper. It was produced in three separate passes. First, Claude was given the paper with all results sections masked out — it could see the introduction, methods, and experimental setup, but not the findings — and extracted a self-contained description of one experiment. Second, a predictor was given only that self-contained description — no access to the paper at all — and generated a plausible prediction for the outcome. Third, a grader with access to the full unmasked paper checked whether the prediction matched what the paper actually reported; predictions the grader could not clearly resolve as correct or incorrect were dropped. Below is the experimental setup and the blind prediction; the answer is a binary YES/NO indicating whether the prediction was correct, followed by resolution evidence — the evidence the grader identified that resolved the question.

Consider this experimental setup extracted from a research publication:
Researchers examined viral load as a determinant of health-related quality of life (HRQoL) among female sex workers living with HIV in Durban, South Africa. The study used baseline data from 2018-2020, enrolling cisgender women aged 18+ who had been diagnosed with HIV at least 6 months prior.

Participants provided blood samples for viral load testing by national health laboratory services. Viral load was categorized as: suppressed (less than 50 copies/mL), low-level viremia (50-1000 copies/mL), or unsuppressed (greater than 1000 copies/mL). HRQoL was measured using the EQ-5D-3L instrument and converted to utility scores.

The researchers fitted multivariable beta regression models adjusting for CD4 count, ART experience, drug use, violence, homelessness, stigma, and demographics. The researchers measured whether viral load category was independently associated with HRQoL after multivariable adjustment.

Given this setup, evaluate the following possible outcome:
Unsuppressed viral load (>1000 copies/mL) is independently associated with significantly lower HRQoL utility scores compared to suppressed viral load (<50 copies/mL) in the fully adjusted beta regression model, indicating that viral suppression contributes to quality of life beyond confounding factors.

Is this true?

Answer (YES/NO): NO